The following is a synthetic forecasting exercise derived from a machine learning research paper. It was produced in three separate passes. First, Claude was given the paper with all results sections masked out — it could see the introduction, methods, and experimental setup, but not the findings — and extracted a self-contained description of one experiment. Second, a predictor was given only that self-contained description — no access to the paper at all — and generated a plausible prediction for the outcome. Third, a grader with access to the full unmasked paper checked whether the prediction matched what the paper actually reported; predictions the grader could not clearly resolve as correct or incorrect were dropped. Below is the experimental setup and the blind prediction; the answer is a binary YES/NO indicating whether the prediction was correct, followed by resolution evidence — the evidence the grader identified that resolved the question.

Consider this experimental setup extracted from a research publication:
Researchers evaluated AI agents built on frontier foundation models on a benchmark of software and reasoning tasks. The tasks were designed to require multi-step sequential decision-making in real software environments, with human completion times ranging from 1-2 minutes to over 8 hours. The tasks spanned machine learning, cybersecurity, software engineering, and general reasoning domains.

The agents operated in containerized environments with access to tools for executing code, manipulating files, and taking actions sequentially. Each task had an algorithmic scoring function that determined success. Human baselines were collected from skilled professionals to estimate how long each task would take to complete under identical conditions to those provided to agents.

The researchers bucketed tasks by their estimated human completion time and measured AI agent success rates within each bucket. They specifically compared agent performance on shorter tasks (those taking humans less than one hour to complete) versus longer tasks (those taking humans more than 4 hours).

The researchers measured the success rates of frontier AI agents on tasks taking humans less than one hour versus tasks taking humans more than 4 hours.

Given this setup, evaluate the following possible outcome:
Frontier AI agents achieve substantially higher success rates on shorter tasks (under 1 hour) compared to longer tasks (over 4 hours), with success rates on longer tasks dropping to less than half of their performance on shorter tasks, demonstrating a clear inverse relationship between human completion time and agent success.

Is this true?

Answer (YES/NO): YES